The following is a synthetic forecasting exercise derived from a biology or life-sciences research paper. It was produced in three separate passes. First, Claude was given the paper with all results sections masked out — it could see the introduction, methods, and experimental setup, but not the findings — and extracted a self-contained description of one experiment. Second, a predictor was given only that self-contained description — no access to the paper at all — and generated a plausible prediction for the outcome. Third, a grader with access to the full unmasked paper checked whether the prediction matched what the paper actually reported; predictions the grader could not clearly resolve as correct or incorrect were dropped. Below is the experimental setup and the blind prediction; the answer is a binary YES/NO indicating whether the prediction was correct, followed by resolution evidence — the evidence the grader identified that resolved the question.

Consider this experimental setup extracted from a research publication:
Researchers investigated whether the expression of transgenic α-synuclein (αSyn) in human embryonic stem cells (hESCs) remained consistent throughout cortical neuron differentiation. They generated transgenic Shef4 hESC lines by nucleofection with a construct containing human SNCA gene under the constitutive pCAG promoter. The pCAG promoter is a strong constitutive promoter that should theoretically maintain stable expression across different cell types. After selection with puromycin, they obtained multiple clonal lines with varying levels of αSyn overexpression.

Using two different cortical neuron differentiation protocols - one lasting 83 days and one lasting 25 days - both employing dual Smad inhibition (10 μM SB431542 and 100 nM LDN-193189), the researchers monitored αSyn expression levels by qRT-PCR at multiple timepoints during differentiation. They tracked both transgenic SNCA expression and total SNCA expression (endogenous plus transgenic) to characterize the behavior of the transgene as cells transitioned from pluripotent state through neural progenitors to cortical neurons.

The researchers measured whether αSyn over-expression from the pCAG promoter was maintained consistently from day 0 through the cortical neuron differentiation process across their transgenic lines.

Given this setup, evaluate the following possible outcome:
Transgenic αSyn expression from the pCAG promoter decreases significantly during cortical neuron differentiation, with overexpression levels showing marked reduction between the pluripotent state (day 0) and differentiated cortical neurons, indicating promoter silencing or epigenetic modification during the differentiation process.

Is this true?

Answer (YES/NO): NO